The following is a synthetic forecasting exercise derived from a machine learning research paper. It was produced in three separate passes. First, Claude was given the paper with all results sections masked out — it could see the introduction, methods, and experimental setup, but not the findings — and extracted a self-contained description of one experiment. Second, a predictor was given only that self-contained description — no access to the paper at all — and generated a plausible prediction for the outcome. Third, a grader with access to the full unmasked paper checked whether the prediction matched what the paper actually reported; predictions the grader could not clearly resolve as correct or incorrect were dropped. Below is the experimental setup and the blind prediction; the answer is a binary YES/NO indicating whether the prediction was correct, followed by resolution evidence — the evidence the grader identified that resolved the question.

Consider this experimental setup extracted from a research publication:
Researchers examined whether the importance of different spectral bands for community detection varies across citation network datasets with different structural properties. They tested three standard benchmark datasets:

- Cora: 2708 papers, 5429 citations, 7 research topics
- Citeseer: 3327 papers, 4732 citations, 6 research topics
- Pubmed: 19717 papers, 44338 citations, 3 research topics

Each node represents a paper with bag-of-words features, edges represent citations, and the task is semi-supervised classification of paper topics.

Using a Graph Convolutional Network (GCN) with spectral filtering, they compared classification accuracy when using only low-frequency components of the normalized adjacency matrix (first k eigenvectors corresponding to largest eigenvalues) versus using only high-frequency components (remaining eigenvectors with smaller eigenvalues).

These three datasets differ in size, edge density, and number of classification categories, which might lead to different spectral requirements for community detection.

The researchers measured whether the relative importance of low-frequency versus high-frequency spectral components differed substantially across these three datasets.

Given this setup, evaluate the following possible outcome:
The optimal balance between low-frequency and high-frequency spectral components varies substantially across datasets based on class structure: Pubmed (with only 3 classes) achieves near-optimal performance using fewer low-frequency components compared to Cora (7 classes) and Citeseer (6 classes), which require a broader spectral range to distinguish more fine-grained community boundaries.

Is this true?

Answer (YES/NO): NO